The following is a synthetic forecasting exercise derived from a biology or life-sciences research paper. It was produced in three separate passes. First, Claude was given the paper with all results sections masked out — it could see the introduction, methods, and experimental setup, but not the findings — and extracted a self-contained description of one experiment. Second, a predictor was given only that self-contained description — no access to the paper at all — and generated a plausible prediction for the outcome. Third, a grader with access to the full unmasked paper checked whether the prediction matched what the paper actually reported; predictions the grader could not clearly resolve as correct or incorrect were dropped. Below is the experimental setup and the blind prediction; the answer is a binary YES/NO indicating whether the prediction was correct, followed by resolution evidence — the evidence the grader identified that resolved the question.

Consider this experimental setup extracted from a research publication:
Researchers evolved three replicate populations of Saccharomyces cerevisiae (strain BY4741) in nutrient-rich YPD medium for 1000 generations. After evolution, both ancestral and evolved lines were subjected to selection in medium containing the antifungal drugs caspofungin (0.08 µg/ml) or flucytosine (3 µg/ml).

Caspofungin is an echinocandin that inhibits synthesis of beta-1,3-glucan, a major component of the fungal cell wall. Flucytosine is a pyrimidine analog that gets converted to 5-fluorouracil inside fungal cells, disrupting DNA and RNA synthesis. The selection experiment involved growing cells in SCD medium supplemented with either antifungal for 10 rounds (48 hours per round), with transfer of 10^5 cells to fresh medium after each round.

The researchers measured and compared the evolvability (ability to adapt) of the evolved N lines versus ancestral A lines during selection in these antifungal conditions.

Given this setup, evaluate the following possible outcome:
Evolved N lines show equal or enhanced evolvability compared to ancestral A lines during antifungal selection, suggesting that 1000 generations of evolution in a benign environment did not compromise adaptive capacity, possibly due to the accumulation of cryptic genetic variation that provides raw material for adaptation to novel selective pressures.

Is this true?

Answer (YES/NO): NO